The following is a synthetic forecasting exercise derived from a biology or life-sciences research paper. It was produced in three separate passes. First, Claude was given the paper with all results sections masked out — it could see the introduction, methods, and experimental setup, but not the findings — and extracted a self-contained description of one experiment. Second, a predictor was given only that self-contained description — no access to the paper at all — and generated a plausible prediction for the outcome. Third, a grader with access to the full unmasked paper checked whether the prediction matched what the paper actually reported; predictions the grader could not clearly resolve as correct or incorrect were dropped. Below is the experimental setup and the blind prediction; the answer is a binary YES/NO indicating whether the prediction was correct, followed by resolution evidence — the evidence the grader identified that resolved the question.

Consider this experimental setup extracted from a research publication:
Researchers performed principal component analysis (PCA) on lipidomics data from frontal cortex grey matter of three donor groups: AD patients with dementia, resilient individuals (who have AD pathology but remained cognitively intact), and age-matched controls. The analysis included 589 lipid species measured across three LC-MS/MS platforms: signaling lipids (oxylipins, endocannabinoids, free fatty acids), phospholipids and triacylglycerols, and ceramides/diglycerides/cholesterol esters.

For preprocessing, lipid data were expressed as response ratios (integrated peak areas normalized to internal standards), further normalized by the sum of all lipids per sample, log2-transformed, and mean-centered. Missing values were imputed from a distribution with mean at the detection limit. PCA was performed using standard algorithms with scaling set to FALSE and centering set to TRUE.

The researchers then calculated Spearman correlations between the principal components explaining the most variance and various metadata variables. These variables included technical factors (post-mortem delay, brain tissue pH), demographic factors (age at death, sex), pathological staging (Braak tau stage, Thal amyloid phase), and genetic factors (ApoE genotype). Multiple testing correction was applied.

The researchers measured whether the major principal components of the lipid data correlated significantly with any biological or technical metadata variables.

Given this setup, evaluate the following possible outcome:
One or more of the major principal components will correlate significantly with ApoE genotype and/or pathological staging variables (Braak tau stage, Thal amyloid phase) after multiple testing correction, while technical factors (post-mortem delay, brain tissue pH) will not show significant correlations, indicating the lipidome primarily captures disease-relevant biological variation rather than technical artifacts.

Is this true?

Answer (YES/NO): NO